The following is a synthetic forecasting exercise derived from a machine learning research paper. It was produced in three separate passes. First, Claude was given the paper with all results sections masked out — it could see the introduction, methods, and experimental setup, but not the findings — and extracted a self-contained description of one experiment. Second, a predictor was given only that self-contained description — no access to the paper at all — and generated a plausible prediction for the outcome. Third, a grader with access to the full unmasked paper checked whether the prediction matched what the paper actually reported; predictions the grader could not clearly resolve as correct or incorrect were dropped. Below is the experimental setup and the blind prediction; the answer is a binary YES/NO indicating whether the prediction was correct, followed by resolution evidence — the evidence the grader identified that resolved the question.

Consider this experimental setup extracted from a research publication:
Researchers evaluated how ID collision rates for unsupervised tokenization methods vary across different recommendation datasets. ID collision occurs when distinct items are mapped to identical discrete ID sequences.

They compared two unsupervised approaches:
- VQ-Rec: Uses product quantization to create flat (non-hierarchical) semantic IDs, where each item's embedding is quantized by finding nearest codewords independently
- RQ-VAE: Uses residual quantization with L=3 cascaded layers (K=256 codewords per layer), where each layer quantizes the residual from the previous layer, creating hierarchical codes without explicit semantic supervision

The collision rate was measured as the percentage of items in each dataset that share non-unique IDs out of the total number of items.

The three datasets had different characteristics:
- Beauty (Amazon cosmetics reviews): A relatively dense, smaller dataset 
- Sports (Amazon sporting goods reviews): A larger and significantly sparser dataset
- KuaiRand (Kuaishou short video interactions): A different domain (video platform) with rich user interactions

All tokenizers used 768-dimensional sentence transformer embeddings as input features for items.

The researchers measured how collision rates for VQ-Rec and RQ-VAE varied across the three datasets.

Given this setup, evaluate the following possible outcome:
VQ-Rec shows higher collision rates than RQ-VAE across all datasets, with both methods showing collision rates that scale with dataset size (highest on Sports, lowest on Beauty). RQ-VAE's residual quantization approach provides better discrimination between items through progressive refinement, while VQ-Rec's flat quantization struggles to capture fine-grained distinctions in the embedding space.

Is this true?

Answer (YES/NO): NO